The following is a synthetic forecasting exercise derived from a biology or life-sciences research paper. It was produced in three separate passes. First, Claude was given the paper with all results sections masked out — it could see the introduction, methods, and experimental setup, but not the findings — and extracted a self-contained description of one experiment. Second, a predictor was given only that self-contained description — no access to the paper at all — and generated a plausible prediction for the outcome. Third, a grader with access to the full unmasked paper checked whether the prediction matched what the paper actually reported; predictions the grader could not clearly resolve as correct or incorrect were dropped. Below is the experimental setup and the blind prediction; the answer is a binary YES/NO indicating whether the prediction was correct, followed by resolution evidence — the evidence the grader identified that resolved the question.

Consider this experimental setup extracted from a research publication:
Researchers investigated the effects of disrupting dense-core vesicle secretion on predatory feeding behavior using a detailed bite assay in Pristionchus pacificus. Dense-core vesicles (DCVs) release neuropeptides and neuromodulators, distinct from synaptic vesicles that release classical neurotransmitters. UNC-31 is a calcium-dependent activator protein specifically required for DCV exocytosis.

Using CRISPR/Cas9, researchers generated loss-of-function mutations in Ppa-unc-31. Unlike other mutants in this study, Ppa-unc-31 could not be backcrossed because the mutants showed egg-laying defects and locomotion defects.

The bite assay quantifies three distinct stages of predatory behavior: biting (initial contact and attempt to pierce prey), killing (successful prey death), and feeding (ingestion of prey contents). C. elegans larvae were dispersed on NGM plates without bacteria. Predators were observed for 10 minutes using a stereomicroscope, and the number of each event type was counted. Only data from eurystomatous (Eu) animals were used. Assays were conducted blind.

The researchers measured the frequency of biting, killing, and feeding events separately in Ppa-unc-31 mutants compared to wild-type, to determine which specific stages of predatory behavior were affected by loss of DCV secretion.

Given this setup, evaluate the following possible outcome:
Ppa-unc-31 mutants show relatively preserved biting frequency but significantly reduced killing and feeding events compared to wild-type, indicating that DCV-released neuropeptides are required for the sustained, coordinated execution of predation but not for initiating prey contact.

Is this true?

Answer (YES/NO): NO